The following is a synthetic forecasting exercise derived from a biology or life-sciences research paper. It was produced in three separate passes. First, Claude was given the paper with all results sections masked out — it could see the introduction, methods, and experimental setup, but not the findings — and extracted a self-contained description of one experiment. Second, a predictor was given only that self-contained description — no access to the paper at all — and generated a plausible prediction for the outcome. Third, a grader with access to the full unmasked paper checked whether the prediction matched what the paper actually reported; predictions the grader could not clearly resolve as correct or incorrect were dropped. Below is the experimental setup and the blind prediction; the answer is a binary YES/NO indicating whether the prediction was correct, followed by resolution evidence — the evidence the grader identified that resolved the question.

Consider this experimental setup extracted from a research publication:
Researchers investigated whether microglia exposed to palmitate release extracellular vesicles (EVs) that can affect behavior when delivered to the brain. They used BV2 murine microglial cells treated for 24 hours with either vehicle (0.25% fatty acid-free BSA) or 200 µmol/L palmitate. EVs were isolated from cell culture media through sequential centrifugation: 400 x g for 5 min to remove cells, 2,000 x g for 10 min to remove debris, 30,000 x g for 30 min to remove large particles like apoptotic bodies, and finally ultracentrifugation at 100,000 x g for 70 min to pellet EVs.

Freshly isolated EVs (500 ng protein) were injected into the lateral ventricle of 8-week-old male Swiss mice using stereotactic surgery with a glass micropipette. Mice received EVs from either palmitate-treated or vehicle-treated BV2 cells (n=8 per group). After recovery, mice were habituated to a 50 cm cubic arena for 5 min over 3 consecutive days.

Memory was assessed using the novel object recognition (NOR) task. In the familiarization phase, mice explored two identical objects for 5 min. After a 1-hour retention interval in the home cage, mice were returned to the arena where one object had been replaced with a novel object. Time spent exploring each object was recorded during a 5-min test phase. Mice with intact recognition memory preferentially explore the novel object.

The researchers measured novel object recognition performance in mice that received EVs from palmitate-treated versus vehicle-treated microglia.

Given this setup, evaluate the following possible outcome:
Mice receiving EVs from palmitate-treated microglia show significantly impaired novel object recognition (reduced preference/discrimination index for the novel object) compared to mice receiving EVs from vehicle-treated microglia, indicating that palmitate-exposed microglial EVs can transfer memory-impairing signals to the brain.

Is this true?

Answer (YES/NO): YES